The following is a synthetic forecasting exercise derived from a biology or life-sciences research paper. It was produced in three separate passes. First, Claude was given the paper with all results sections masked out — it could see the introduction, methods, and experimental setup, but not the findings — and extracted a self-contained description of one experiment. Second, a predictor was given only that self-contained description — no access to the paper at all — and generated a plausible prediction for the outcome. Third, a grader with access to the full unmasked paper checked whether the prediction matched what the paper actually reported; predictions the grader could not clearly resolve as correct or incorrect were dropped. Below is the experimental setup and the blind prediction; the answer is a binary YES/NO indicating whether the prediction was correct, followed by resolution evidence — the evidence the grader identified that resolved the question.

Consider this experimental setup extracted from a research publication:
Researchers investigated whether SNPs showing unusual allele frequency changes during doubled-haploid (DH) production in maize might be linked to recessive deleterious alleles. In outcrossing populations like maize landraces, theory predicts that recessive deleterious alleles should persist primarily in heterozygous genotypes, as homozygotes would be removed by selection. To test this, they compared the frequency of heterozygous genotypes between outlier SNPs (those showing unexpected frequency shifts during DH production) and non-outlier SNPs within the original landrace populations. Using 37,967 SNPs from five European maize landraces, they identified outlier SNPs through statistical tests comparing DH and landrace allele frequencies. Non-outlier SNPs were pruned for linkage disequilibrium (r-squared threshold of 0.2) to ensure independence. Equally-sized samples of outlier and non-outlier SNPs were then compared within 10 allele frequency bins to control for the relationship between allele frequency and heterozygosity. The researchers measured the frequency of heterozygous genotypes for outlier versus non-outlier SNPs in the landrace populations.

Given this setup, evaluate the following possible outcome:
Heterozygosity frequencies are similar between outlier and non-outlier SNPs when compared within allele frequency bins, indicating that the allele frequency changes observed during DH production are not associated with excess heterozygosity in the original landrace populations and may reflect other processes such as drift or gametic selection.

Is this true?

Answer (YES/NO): NO